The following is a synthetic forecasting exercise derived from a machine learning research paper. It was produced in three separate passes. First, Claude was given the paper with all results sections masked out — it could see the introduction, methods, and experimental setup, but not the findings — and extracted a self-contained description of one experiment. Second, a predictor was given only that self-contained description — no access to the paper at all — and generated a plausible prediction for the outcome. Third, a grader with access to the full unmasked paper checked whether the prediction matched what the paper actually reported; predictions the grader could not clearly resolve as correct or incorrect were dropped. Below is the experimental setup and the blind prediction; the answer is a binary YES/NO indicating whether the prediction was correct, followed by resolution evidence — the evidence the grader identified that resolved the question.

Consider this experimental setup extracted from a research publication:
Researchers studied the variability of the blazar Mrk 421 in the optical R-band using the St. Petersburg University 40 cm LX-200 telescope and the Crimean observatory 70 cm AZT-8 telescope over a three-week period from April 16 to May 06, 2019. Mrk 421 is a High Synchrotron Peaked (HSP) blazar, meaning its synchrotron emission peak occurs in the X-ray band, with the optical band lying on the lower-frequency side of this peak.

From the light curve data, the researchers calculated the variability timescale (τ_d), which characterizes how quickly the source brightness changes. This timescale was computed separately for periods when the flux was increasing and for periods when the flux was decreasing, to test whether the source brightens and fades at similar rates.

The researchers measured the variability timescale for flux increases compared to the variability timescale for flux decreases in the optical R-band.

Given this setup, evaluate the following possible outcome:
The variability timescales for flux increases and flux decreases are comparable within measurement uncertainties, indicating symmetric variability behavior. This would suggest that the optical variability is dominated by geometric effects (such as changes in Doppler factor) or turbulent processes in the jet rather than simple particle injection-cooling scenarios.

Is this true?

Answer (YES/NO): YES